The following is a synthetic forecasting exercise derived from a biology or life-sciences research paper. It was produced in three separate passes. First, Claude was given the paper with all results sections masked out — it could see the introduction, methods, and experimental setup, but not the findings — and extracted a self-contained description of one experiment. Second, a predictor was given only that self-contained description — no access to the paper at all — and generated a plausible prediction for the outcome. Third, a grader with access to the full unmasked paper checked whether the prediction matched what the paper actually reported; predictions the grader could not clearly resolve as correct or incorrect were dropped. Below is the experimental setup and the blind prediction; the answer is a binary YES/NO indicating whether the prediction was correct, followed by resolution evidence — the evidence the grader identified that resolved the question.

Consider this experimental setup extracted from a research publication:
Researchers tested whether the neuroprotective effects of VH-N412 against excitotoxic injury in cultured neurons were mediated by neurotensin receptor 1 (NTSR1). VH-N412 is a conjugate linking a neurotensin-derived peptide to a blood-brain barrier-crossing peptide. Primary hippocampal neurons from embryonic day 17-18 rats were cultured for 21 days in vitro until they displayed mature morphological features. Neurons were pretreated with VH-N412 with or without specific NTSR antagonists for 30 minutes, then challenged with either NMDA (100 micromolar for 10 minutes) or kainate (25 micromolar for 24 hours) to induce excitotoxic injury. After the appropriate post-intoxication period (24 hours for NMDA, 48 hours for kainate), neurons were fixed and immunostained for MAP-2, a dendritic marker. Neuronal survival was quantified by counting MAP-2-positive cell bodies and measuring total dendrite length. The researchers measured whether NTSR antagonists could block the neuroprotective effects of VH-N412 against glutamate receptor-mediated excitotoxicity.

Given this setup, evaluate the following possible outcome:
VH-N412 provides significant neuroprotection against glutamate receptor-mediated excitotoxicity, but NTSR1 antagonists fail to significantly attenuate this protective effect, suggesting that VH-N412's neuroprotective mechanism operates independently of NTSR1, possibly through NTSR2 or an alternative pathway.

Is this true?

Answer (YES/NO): NO